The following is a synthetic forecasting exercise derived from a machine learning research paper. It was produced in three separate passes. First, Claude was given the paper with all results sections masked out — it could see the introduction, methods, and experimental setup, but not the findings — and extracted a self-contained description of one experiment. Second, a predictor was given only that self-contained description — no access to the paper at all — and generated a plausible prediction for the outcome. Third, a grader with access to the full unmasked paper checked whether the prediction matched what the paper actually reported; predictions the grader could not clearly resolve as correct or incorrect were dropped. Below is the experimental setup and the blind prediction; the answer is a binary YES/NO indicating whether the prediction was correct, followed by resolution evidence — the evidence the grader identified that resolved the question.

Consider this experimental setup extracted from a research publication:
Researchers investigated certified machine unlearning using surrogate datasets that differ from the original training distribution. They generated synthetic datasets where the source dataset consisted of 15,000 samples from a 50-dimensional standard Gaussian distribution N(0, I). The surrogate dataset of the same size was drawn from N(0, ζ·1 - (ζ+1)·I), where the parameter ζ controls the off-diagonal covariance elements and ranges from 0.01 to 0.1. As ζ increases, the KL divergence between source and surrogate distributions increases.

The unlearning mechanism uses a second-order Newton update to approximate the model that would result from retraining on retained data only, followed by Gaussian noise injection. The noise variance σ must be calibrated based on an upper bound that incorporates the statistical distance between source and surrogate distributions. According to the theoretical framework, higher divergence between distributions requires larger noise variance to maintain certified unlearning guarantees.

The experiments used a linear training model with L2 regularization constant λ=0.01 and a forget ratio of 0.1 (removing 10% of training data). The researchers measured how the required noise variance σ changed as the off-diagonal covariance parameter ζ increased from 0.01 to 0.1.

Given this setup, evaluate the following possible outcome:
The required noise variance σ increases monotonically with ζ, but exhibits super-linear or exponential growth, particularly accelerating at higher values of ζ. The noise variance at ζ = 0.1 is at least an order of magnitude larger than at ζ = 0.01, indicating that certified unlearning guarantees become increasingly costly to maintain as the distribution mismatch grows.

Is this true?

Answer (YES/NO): NO